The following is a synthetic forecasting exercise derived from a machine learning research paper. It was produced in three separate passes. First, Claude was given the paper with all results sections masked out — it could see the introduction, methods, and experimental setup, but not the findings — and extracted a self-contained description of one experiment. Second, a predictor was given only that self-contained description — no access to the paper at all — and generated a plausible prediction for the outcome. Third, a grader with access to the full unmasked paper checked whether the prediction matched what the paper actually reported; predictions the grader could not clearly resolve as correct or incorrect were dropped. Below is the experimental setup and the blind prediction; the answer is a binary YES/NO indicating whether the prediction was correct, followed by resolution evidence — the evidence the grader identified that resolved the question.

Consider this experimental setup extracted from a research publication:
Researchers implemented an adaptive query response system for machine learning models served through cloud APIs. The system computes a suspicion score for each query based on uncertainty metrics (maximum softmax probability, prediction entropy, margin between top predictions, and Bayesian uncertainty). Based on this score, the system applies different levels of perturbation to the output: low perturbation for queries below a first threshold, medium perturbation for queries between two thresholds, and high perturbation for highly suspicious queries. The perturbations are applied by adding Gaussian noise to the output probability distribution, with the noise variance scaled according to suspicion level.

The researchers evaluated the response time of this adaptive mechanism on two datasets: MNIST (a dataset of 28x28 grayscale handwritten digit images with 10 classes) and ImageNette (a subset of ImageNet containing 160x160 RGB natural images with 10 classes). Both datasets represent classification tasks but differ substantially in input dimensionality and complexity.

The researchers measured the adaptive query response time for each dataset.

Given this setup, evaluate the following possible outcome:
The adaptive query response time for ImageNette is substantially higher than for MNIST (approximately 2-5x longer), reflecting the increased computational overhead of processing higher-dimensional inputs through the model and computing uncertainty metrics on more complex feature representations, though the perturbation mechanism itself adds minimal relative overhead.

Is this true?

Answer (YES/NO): YES